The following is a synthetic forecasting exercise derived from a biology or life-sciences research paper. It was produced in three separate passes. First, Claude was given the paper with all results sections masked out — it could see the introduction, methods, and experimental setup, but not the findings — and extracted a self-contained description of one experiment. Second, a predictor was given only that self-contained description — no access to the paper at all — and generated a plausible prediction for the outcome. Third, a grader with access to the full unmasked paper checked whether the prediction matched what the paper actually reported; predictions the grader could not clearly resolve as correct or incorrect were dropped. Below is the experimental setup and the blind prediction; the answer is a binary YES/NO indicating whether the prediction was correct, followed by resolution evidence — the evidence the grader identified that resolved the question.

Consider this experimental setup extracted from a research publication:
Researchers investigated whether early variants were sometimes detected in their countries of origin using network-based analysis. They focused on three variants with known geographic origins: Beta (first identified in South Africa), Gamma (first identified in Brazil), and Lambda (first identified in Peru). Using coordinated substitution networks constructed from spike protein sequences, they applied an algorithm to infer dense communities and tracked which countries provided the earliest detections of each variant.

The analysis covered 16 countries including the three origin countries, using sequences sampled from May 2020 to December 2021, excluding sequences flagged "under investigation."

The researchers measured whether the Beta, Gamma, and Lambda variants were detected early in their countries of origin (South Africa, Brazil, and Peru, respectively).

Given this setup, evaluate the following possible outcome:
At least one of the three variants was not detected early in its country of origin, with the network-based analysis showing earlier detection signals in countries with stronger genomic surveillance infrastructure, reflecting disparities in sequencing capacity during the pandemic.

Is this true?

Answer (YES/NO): NO